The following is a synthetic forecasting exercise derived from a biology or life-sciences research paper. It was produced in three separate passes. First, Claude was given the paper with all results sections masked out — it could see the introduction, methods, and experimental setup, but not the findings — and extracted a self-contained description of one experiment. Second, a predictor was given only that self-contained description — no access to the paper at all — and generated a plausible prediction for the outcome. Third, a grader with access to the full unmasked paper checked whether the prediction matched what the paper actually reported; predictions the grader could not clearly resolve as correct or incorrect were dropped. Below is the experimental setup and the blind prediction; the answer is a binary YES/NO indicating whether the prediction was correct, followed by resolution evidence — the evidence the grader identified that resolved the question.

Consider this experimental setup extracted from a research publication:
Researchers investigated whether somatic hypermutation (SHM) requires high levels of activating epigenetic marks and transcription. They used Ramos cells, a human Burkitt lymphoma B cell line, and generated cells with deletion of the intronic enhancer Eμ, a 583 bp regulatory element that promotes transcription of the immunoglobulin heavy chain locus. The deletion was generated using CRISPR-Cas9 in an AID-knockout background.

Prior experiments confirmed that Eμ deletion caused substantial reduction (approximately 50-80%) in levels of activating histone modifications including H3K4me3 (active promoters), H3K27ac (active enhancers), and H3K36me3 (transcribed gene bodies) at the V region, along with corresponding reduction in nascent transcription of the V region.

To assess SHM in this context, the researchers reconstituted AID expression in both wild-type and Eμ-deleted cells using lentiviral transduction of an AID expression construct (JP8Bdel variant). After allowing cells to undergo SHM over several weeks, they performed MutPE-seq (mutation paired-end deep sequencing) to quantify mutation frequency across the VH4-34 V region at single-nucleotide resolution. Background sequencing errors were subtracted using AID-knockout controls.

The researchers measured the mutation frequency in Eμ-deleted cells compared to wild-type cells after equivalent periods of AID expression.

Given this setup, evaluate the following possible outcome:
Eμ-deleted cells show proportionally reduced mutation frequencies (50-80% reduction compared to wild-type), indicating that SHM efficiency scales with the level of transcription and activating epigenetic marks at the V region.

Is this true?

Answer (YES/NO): NO